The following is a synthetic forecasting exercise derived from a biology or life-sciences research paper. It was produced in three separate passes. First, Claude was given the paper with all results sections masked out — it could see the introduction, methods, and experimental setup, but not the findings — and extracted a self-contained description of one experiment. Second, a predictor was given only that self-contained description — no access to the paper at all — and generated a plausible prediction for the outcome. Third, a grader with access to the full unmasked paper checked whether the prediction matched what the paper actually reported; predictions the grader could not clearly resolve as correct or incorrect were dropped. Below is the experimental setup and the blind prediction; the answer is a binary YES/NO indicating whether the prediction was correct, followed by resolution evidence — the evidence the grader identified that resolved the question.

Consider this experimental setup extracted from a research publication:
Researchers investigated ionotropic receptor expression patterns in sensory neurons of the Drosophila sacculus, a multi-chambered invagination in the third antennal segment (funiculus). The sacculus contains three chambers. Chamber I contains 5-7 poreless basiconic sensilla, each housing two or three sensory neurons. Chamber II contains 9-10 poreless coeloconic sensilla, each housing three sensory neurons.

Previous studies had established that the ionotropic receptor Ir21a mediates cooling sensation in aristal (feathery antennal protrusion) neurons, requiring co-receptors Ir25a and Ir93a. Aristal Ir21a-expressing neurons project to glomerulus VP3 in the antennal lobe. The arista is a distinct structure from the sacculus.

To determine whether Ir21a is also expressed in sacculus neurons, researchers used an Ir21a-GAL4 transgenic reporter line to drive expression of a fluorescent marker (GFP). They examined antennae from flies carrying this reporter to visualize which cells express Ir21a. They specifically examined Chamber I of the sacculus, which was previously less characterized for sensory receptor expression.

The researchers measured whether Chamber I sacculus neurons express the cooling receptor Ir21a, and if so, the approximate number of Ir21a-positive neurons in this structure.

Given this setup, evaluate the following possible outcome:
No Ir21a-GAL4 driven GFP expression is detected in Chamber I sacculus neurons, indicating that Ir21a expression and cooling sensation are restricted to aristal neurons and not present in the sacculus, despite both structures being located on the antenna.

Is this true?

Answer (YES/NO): NO